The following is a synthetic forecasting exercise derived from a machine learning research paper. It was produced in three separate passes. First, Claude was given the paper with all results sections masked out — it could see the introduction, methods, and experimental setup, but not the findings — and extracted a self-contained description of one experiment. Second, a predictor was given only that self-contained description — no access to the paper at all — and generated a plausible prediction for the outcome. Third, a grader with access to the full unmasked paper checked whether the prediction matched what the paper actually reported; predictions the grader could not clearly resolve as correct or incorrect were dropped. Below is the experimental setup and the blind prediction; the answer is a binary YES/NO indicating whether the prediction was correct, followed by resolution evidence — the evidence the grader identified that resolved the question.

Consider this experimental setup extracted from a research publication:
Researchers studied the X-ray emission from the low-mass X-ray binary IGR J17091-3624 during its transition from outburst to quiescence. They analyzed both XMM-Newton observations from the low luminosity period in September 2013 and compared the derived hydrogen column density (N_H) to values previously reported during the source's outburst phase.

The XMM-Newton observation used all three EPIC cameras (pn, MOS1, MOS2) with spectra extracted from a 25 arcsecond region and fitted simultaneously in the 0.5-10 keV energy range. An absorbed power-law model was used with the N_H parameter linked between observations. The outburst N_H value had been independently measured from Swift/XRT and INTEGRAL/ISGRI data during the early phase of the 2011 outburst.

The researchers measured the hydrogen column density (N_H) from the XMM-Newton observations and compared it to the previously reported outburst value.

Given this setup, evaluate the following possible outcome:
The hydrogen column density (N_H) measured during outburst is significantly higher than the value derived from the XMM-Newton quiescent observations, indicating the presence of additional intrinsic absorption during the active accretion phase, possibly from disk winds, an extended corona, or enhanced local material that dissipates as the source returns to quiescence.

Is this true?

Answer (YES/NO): NO